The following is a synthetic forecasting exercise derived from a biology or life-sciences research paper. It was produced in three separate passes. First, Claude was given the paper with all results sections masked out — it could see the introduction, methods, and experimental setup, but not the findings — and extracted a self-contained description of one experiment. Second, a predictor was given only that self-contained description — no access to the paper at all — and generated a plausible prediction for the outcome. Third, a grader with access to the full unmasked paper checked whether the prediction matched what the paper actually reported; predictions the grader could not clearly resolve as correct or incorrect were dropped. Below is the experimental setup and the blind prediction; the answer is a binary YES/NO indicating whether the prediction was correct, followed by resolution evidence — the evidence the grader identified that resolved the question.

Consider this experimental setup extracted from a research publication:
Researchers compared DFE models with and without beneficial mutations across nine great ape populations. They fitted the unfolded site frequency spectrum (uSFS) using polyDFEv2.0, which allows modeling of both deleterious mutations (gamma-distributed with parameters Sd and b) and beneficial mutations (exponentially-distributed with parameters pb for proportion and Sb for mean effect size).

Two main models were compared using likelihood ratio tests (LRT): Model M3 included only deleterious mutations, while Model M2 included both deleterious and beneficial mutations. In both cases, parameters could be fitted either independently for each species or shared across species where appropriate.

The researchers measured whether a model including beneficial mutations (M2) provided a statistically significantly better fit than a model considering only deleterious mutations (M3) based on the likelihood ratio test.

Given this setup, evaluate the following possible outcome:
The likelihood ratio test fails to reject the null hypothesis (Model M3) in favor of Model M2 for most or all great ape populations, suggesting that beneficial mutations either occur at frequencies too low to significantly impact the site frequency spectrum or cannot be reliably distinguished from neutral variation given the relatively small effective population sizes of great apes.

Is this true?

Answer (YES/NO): YES